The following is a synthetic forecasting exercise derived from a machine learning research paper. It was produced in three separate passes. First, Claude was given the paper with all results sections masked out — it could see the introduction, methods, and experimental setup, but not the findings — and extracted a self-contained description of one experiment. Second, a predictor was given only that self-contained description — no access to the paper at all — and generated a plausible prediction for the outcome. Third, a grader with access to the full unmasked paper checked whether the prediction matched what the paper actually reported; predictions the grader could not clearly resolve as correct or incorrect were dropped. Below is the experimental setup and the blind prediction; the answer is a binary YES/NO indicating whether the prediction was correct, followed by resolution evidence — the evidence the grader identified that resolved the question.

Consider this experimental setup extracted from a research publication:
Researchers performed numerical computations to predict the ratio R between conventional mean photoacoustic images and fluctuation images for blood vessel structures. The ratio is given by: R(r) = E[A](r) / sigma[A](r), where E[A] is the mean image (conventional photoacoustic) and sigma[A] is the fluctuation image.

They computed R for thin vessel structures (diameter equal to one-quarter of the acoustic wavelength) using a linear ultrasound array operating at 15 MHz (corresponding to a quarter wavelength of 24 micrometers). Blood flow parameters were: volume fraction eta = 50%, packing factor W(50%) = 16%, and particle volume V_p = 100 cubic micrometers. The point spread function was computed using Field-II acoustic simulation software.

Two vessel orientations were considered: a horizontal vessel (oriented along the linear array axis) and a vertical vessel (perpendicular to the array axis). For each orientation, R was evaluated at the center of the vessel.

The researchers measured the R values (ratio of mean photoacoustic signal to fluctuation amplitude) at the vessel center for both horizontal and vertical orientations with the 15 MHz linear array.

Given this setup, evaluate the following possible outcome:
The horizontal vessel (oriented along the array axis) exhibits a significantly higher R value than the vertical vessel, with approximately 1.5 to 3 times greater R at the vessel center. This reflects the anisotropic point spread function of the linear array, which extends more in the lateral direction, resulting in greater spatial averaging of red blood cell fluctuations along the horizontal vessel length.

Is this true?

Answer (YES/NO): NO